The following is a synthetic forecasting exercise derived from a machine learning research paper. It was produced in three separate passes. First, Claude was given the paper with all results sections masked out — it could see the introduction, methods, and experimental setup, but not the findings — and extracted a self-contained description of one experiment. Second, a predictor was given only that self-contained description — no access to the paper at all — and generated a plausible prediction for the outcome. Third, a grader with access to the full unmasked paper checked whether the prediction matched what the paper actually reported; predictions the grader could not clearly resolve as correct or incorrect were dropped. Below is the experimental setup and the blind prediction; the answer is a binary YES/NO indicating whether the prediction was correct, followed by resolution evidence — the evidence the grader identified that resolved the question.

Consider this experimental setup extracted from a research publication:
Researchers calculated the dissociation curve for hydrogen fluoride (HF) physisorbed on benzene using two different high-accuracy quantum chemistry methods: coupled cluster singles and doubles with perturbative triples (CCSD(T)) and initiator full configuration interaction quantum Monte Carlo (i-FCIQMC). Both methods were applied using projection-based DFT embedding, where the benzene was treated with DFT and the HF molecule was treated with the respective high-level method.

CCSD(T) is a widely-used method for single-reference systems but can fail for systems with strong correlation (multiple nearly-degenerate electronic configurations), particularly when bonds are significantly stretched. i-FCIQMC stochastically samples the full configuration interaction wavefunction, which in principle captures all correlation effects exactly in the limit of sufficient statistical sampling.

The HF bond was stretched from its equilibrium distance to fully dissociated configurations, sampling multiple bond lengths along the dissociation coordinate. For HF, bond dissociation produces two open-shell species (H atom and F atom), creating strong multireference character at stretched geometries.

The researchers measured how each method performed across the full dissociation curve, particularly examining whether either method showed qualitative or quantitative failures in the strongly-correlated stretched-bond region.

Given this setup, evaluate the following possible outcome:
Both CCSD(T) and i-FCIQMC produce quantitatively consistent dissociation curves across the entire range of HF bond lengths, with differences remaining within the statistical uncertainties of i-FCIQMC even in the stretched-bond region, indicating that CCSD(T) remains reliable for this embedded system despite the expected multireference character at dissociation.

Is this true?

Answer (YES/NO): NO